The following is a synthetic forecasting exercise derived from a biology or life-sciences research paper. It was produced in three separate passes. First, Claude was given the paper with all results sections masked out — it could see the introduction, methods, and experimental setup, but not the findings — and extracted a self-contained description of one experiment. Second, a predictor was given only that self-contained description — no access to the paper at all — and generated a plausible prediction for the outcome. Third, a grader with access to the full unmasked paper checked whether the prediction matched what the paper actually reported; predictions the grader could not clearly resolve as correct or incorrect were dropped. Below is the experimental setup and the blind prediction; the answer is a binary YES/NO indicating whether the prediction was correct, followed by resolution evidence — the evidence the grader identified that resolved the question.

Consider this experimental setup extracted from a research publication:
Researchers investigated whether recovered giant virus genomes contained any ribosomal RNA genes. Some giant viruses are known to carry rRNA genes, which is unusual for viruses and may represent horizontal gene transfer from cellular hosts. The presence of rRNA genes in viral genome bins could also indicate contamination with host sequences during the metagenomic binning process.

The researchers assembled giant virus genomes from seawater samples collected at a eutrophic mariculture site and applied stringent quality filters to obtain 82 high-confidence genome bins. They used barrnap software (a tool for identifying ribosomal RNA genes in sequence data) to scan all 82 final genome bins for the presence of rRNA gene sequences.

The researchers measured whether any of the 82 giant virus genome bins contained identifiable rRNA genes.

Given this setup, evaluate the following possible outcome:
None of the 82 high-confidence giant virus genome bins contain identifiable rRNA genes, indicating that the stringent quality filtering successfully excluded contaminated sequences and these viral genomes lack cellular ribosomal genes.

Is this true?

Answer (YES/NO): YES